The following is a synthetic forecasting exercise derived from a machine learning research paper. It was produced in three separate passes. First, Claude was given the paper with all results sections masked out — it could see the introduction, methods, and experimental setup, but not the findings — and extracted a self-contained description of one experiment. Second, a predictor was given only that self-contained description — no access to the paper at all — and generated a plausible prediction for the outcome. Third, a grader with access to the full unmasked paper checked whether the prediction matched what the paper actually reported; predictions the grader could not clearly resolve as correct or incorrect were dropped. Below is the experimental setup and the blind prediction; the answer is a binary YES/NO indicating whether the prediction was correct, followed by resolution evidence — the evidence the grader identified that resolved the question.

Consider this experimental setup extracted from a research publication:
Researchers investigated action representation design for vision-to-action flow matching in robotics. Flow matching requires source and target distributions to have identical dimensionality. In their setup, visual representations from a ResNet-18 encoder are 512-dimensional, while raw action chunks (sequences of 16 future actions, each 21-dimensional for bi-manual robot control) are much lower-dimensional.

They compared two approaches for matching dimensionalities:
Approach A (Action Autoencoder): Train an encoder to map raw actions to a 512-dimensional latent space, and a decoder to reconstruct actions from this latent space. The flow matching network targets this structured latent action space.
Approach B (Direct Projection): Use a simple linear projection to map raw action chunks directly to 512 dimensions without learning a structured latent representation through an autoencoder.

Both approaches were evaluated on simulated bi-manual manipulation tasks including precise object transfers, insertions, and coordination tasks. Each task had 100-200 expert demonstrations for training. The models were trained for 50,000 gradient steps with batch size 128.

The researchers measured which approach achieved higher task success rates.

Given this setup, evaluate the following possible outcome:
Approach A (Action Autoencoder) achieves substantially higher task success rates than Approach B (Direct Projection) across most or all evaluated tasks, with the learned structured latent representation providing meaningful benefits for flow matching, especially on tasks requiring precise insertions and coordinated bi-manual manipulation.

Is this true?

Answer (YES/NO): NO